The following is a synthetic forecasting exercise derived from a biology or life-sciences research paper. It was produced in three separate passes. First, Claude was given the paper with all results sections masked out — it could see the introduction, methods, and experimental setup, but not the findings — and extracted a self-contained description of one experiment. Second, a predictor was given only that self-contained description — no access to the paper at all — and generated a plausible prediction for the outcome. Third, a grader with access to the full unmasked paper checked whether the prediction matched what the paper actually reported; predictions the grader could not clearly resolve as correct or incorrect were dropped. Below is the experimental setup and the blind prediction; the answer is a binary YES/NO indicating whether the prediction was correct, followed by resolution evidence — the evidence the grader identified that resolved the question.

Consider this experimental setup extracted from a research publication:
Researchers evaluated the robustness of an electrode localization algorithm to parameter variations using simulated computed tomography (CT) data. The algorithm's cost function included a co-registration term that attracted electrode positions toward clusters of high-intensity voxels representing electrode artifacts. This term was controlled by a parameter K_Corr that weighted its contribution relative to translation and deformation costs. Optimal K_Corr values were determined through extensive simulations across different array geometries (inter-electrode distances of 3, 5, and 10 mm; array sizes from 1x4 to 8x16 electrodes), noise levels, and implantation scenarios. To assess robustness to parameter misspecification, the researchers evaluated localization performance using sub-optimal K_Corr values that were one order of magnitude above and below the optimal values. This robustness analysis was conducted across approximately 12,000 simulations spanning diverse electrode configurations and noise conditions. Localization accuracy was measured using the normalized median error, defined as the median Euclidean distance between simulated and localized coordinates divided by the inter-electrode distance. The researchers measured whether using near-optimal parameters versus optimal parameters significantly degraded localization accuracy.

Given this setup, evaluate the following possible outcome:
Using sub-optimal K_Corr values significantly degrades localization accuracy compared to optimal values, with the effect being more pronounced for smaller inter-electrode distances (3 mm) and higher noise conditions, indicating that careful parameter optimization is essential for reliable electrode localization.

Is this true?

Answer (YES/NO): NO